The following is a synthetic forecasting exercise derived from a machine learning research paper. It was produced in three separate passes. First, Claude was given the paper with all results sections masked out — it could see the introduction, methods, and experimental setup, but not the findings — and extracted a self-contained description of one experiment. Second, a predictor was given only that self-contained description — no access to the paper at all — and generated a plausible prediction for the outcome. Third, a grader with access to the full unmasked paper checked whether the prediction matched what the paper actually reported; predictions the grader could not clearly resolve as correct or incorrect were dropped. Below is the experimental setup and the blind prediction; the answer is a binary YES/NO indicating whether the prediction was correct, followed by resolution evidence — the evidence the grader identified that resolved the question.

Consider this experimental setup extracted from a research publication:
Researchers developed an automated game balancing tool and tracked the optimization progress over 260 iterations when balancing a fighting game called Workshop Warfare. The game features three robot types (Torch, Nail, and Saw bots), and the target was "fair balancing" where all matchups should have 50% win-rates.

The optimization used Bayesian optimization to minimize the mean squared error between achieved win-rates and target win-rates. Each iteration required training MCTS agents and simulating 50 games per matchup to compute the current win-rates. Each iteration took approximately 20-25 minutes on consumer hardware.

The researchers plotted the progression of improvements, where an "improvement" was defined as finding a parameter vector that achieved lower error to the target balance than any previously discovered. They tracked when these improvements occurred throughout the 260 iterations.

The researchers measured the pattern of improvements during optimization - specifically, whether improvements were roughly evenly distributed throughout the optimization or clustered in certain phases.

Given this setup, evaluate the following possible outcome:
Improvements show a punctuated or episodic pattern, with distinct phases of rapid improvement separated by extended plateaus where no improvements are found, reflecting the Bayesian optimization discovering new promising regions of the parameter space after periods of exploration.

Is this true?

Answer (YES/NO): YES